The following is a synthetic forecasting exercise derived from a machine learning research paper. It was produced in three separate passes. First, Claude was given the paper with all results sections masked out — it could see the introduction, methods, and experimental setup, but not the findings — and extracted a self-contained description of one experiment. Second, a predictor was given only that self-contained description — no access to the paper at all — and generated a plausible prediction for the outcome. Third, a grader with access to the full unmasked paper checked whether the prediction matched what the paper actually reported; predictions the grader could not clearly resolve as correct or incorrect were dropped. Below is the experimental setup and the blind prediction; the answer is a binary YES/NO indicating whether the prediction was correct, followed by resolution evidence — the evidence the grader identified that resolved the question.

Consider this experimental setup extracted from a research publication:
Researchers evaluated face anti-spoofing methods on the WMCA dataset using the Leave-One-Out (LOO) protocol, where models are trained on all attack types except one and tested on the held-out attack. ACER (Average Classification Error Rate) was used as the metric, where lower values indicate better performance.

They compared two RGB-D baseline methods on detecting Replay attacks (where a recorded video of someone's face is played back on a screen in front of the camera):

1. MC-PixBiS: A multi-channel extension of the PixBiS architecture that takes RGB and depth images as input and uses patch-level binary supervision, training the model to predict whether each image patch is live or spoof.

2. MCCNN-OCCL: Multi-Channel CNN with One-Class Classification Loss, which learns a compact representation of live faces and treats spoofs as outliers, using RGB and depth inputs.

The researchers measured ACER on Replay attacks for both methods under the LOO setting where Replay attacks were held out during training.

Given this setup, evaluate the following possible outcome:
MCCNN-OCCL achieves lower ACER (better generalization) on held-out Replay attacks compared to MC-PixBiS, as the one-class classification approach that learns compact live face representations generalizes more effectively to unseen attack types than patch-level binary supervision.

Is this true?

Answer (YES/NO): NO